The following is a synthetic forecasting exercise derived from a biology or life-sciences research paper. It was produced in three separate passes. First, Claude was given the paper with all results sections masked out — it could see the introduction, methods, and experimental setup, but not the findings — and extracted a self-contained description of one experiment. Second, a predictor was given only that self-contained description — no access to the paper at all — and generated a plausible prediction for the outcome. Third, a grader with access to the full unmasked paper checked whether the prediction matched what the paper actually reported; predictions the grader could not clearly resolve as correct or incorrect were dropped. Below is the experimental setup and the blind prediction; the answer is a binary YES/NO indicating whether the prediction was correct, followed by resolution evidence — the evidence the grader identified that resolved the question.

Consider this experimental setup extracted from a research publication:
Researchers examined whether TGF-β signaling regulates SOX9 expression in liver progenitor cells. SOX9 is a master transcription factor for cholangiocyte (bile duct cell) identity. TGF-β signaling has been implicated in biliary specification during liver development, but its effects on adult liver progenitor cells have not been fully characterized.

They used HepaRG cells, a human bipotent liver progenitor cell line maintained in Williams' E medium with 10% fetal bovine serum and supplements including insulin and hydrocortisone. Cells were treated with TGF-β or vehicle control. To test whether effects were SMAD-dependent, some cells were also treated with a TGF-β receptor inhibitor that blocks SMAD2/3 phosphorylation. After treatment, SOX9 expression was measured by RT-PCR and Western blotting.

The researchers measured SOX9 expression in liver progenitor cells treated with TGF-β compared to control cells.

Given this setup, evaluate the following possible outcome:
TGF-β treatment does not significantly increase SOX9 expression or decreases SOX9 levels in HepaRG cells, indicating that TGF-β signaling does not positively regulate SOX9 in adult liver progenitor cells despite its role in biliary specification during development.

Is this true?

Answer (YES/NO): NO